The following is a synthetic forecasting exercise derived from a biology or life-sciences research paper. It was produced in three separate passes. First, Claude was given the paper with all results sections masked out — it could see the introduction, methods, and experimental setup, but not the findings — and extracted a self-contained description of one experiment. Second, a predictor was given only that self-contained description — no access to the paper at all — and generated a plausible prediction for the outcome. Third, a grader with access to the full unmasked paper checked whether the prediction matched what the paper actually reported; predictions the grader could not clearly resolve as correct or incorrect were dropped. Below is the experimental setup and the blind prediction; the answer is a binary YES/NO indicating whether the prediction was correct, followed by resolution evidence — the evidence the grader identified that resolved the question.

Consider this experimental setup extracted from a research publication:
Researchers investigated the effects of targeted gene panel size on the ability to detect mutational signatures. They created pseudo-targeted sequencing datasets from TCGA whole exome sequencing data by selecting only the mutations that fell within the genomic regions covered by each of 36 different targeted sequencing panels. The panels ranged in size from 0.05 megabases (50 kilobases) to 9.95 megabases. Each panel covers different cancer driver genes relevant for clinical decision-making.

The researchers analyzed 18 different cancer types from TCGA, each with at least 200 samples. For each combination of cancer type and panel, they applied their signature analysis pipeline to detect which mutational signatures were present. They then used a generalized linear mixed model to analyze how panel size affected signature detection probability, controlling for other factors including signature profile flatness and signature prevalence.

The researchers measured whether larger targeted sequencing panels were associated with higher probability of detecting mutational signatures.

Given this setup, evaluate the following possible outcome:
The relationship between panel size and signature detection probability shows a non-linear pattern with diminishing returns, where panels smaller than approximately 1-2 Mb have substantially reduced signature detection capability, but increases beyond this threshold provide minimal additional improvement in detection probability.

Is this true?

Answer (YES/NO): NO